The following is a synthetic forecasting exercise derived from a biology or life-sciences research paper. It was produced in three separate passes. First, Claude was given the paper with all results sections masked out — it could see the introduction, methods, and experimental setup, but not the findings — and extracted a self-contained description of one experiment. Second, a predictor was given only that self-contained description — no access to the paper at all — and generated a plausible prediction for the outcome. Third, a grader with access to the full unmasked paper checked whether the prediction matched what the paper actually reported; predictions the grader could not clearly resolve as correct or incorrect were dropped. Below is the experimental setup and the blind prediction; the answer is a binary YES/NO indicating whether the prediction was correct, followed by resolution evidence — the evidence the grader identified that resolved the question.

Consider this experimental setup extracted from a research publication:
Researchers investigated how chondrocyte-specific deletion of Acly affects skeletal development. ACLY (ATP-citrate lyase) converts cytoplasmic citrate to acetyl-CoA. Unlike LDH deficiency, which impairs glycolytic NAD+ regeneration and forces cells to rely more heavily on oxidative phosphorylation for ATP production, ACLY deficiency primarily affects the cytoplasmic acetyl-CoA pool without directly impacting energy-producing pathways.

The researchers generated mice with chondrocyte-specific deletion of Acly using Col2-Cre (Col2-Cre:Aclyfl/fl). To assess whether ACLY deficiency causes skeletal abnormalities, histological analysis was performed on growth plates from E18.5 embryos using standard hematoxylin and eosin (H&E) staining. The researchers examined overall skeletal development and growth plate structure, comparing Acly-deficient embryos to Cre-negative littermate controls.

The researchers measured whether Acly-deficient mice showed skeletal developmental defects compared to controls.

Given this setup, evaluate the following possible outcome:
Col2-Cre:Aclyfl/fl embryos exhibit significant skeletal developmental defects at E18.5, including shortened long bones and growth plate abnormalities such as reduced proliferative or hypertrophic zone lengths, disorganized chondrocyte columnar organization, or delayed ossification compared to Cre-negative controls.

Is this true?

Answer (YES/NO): YES